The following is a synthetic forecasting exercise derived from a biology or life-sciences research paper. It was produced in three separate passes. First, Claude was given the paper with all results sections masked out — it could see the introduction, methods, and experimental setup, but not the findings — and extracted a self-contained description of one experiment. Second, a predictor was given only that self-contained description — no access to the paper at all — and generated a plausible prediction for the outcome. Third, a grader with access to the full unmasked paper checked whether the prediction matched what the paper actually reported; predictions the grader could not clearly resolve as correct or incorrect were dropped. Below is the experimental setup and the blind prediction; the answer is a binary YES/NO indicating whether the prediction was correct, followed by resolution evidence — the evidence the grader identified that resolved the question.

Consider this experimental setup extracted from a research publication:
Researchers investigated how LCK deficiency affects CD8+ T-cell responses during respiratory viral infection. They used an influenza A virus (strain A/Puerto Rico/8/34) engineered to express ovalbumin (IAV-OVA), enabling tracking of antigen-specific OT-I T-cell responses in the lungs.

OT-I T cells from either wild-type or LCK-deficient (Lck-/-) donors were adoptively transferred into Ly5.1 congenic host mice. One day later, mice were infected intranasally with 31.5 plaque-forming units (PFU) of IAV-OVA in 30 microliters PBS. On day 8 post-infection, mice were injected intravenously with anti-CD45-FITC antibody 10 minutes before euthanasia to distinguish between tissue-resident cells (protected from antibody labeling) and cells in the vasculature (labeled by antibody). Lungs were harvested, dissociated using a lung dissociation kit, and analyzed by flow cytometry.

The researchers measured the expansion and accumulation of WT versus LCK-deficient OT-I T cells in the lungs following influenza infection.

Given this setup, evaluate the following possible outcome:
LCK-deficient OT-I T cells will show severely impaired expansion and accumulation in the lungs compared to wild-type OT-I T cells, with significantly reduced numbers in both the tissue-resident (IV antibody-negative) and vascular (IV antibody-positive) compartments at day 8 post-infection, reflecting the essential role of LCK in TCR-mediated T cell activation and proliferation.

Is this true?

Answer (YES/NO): NO